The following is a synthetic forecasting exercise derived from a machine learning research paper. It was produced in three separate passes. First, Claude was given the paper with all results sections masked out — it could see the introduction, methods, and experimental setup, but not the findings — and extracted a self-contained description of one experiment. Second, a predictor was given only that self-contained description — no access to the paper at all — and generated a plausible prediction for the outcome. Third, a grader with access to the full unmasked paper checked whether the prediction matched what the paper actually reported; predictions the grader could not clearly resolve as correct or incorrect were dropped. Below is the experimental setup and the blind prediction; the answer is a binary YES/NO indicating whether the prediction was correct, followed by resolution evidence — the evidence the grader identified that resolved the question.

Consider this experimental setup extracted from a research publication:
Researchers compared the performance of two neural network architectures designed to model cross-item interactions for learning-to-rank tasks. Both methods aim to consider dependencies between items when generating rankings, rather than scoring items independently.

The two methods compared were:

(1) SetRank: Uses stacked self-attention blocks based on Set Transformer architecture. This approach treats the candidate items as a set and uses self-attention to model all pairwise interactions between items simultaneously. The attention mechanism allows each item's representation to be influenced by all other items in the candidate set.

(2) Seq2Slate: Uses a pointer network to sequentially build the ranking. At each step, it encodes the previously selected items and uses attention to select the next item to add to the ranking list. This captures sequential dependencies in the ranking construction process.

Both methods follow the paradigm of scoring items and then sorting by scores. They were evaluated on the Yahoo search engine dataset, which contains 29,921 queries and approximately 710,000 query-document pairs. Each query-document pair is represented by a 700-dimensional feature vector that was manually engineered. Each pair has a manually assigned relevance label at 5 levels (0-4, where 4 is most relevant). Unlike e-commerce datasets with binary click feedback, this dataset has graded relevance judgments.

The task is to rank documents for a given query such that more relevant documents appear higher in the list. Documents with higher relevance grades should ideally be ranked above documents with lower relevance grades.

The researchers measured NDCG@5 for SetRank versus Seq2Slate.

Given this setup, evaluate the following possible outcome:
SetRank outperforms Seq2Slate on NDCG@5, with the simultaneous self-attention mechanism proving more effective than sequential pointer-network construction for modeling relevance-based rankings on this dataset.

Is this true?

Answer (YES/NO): NO